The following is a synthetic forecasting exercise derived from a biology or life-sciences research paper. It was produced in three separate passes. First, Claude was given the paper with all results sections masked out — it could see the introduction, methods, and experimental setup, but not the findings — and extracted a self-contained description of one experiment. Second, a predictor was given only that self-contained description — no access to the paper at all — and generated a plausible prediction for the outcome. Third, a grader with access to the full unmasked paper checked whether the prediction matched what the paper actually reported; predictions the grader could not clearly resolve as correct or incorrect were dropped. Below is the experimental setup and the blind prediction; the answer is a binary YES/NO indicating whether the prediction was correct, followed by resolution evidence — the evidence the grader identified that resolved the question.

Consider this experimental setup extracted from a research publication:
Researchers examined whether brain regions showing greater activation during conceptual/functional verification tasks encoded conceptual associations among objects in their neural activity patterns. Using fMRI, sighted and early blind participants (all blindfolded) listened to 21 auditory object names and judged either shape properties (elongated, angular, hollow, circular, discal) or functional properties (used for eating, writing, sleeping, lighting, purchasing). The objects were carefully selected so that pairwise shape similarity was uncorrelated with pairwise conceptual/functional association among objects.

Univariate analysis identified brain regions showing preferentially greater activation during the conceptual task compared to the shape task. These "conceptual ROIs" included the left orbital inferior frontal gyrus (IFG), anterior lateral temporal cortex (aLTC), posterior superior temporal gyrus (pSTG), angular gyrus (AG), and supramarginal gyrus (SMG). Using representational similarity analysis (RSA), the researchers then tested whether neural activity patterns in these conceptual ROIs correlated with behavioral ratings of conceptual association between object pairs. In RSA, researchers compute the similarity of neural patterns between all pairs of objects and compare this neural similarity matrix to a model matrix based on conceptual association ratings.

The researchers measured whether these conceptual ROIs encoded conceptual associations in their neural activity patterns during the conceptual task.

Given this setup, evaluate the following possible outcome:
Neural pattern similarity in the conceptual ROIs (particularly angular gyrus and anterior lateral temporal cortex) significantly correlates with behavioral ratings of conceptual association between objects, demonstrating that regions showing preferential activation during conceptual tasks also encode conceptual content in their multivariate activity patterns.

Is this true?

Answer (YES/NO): NO